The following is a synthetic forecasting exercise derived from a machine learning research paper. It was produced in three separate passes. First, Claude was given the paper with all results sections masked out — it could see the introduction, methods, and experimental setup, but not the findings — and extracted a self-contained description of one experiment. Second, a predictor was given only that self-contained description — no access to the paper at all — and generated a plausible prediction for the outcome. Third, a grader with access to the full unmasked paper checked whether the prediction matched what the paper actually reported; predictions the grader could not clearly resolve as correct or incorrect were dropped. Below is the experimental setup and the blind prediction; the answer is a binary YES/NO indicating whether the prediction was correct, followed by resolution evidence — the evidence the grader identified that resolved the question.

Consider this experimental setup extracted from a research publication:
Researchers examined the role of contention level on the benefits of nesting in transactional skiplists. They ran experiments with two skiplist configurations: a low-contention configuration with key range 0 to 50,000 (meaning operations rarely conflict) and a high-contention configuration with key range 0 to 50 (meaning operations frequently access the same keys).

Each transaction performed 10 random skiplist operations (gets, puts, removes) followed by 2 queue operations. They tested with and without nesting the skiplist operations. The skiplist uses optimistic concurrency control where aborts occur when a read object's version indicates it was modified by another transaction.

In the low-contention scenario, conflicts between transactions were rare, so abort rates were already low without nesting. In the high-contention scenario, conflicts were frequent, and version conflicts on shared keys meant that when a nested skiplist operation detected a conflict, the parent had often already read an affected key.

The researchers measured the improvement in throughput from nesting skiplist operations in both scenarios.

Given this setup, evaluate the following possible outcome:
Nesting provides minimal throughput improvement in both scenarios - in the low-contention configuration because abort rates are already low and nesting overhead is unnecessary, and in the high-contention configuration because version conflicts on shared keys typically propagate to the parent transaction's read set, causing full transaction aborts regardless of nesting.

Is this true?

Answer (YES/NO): NO